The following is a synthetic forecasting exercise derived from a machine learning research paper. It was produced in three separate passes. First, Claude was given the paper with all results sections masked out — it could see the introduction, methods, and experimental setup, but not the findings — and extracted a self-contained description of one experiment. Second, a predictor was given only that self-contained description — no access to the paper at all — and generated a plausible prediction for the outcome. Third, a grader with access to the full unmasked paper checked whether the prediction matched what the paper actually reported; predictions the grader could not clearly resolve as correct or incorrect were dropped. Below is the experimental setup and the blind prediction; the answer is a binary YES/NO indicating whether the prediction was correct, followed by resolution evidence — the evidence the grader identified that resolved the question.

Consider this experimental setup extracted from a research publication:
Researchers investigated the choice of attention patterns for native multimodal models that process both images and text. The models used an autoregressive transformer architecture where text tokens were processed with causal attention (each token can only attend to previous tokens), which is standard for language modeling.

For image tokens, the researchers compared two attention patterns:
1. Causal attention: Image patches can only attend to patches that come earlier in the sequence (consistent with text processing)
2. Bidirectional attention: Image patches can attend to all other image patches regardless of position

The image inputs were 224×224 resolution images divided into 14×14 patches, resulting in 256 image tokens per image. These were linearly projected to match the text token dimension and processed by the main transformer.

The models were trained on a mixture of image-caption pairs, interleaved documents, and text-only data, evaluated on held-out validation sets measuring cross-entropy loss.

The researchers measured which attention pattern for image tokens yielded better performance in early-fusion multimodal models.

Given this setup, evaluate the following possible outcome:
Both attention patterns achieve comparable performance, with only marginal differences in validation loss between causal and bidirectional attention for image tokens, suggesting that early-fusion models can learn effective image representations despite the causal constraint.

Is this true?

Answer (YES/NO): NO